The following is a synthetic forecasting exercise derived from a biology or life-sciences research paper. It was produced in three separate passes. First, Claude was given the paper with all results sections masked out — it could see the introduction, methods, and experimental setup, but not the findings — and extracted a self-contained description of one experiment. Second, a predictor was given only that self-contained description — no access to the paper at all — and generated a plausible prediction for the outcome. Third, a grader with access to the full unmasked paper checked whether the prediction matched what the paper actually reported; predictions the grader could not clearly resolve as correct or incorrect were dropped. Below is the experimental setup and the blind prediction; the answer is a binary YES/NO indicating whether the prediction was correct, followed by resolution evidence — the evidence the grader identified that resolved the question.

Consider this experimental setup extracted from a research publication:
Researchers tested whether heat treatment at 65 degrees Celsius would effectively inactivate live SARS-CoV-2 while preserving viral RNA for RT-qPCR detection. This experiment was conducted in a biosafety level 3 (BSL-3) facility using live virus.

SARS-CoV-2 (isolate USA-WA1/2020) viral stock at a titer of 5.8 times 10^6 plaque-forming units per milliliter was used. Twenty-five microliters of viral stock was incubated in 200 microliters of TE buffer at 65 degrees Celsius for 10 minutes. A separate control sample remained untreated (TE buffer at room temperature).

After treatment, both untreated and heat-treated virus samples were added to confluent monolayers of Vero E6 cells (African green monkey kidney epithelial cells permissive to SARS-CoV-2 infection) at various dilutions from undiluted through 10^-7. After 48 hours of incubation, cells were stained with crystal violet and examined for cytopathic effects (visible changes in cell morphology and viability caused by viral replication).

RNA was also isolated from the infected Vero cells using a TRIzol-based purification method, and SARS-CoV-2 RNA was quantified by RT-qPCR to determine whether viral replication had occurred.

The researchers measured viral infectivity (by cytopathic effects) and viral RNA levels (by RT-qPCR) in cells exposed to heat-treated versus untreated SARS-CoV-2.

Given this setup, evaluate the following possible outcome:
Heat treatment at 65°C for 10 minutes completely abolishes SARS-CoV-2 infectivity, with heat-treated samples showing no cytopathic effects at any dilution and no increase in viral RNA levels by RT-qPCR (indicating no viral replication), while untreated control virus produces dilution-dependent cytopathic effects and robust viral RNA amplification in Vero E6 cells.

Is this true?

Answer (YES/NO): YES